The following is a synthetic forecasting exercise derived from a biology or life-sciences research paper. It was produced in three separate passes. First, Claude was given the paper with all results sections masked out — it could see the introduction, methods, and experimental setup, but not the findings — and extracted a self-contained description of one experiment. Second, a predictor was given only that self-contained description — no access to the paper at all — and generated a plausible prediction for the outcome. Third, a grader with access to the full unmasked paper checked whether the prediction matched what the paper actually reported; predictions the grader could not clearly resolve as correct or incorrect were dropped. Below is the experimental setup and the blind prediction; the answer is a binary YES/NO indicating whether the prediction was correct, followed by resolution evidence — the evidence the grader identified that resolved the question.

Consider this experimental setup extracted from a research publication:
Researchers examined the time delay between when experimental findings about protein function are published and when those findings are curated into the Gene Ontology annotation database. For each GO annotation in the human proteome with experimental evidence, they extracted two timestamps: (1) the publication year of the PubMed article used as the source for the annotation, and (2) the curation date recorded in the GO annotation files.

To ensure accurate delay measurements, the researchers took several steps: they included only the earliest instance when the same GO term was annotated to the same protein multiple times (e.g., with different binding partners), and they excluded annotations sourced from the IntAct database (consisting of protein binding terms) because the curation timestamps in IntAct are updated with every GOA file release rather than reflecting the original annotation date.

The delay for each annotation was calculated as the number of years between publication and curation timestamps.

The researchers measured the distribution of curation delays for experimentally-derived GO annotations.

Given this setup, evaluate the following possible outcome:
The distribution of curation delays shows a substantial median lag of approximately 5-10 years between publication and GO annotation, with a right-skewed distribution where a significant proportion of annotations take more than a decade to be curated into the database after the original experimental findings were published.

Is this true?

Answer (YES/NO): NO